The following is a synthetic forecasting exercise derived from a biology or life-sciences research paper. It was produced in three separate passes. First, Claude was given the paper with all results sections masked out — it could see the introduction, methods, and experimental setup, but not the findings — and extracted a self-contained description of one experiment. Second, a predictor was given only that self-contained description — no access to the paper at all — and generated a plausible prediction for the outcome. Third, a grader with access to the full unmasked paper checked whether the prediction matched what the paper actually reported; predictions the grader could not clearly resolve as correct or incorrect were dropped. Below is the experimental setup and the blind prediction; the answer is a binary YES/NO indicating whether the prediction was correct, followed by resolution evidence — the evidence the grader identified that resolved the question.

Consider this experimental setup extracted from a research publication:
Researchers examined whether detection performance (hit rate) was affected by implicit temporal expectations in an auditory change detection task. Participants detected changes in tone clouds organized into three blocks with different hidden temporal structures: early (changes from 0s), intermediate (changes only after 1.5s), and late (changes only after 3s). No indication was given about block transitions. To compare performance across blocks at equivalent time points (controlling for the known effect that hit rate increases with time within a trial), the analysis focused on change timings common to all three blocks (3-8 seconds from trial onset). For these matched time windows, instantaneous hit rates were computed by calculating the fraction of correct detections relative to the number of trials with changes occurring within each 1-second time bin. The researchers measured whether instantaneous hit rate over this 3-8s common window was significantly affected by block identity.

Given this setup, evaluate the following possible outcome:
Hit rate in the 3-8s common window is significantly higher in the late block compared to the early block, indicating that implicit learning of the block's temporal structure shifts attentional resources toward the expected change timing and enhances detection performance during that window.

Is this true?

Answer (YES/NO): NO